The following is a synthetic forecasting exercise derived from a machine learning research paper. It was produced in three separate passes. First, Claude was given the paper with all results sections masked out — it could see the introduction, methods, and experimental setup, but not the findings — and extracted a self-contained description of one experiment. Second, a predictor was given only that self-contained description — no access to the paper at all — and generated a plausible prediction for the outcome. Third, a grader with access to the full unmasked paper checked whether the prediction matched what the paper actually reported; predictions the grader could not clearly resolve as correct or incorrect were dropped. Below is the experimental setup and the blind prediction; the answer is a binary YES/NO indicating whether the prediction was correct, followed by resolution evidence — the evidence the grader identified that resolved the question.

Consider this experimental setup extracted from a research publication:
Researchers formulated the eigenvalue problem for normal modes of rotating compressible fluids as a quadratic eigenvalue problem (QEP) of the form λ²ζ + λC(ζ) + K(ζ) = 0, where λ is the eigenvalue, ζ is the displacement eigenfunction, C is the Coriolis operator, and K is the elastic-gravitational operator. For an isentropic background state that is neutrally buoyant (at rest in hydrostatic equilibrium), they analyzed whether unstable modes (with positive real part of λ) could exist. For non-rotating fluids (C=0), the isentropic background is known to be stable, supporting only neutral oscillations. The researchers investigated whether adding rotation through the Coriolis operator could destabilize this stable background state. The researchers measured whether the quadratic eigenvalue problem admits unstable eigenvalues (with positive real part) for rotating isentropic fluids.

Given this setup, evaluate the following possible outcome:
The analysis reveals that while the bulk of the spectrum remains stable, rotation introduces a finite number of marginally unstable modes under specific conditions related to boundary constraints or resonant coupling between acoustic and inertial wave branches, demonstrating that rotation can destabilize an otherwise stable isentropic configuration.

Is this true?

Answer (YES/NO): NO